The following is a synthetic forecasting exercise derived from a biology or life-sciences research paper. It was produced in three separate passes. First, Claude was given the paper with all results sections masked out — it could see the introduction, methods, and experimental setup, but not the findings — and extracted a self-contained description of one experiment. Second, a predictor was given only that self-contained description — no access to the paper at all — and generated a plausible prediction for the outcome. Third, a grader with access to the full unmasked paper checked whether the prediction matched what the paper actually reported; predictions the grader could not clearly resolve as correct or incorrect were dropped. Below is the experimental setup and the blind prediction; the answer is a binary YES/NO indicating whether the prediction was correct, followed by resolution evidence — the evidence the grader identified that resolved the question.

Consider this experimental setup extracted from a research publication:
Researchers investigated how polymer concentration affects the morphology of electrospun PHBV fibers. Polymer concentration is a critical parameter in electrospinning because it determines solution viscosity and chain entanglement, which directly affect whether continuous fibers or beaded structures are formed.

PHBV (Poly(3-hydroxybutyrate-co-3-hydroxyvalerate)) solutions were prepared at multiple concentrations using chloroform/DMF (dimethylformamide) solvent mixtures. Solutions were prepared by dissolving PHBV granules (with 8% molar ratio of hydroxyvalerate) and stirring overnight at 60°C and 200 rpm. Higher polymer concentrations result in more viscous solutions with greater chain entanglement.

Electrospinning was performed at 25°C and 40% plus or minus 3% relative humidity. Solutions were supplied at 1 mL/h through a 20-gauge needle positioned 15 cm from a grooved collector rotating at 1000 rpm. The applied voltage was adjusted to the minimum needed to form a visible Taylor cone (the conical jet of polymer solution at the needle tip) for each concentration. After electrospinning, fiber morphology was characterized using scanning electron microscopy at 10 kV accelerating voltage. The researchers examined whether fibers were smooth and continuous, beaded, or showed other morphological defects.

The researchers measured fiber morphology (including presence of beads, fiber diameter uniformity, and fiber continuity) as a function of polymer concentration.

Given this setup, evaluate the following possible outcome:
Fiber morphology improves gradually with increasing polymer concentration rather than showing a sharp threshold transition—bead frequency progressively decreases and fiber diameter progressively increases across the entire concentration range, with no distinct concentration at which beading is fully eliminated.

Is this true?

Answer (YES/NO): NO